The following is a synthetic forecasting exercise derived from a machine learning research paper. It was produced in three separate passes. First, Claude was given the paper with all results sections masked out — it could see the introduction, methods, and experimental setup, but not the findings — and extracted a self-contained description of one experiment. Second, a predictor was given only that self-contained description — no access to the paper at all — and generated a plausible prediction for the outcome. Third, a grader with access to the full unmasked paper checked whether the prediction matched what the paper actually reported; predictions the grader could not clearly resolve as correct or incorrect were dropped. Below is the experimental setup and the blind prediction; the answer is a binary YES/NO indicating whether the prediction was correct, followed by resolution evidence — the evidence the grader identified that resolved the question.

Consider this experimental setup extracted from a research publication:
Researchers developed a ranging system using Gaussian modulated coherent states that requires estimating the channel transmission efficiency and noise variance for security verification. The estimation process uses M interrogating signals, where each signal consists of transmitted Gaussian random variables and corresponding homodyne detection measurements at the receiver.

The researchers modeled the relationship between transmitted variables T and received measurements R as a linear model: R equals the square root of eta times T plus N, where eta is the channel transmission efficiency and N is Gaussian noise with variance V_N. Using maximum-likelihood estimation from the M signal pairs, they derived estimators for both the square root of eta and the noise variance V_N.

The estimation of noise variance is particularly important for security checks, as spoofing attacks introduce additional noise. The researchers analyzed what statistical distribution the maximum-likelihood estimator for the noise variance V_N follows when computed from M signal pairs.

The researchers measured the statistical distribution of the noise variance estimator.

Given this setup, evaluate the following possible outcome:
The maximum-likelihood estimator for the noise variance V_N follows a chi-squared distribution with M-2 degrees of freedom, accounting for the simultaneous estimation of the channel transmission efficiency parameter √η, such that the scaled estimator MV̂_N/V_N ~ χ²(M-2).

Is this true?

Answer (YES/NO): NO